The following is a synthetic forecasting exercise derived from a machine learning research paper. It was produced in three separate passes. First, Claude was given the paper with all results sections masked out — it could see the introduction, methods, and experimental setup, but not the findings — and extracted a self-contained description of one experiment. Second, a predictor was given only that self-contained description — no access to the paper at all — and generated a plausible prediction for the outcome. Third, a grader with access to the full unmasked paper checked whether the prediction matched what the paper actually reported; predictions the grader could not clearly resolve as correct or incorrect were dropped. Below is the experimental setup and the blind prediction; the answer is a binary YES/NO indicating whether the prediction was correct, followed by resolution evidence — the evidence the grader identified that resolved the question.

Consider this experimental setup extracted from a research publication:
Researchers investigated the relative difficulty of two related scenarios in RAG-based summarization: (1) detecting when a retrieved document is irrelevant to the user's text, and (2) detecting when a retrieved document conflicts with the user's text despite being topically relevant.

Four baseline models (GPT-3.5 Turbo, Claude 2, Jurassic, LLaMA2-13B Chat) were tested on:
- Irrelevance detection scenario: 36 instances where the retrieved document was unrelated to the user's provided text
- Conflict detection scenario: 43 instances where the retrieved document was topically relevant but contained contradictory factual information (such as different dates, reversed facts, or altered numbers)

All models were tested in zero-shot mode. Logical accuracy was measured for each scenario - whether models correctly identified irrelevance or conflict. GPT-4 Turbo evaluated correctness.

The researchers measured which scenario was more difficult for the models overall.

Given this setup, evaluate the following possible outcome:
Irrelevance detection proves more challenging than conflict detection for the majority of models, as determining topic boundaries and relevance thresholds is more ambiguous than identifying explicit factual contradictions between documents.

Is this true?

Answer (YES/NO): NO